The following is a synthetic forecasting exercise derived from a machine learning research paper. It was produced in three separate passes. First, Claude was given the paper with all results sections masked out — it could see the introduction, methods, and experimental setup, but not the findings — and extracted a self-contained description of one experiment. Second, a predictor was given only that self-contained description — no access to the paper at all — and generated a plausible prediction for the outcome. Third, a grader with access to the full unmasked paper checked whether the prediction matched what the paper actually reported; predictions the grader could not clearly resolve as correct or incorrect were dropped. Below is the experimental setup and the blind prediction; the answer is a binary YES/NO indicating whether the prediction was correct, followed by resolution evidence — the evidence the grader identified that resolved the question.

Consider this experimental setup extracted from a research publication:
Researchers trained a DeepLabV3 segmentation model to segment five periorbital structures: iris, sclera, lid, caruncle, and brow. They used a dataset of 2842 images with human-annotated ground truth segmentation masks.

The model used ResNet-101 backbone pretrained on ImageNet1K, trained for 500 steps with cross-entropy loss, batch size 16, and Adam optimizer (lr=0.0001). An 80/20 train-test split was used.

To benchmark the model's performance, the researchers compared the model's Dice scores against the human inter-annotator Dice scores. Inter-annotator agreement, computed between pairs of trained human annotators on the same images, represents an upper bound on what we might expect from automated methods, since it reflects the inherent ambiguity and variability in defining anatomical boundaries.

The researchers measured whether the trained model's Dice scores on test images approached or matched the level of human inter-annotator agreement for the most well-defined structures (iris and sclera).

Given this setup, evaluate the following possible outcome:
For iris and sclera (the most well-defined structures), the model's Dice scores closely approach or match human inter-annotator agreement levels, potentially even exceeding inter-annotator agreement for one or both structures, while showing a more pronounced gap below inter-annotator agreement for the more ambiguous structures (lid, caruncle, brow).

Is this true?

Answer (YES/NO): NO